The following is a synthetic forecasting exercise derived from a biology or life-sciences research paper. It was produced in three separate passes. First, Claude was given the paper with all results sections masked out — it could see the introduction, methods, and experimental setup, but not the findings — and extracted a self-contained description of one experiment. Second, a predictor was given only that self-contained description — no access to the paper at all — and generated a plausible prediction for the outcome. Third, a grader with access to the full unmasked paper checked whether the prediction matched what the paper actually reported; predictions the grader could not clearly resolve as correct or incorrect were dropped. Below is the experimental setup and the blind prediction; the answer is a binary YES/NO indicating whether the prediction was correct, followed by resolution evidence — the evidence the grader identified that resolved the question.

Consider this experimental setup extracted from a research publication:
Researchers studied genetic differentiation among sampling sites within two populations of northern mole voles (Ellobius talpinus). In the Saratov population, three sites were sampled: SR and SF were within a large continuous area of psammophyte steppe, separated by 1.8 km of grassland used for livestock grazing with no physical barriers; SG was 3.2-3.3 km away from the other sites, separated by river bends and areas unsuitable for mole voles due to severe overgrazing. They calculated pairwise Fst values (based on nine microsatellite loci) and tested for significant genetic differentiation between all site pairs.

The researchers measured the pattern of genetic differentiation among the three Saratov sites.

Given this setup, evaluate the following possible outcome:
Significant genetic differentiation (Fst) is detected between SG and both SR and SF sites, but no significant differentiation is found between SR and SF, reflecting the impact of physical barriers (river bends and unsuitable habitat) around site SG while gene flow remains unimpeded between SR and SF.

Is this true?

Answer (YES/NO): NO